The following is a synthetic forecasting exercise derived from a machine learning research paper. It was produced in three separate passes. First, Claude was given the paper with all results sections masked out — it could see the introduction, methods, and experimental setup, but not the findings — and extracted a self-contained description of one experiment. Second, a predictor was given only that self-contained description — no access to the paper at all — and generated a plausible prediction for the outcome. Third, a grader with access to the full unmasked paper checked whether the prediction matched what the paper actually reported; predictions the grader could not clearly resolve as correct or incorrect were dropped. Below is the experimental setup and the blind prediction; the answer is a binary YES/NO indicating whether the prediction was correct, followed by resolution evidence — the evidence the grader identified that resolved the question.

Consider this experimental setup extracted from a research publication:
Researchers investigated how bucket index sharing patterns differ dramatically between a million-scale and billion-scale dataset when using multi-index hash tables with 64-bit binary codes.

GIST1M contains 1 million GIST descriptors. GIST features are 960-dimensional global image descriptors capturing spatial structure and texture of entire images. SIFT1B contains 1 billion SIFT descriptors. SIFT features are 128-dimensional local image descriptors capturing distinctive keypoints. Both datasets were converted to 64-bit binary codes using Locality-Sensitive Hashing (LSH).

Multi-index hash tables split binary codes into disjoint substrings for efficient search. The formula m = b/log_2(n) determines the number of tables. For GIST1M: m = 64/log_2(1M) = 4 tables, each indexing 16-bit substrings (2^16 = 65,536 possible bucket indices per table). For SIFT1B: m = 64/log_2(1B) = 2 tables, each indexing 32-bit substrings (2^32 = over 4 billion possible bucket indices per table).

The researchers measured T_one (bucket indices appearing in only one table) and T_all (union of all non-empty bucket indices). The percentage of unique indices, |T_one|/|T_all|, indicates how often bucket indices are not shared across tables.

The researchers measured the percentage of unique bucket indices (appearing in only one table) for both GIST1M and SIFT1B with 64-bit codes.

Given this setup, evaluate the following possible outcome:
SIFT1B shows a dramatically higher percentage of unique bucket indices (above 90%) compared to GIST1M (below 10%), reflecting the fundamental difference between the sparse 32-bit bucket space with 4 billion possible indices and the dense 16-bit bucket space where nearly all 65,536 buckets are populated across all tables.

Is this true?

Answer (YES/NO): YES